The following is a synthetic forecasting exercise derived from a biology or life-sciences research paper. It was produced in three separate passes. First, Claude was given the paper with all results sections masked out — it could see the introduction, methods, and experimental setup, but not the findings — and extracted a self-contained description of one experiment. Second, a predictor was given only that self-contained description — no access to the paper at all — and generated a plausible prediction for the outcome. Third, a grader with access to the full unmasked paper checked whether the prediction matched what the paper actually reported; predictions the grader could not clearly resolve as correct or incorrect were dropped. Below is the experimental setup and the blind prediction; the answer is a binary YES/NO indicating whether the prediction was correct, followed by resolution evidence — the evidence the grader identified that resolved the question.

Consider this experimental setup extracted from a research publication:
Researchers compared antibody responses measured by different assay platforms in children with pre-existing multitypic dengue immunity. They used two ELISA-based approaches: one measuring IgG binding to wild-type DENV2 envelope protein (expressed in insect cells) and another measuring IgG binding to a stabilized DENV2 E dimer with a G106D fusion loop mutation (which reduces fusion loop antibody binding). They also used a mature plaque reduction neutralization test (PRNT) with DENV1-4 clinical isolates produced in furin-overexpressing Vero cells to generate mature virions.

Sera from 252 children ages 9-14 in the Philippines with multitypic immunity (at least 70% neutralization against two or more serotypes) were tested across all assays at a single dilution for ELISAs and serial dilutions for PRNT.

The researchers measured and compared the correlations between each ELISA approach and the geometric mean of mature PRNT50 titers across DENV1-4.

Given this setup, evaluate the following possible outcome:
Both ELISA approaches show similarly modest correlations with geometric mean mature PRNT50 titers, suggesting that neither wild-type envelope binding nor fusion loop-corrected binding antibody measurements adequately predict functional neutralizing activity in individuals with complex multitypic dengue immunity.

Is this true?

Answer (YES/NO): YES